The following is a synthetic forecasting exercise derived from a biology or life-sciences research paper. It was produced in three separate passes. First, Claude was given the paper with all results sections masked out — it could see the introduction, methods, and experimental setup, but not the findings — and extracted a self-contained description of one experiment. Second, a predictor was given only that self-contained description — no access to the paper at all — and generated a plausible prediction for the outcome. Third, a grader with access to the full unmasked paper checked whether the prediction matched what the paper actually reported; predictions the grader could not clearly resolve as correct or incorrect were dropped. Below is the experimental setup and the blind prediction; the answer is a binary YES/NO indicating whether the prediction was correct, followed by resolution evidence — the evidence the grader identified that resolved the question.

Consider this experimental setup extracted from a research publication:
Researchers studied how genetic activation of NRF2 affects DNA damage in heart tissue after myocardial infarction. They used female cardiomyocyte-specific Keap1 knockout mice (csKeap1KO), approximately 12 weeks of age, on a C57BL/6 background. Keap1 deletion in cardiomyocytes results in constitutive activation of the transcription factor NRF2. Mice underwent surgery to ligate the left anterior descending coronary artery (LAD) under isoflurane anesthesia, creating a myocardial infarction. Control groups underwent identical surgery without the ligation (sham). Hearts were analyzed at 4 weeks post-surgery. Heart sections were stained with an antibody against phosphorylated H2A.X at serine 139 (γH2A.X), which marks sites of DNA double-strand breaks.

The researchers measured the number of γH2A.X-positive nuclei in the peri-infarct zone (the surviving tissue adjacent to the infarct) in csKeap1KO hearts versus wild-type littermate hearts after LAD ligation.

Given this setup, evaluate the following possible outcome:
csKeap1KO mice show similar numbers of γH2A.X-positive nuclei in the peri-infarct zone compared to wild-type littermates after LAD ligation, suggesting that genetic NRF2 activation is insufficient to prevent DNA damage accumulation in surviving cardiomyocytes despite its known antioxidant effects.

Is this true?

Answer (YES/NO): YES